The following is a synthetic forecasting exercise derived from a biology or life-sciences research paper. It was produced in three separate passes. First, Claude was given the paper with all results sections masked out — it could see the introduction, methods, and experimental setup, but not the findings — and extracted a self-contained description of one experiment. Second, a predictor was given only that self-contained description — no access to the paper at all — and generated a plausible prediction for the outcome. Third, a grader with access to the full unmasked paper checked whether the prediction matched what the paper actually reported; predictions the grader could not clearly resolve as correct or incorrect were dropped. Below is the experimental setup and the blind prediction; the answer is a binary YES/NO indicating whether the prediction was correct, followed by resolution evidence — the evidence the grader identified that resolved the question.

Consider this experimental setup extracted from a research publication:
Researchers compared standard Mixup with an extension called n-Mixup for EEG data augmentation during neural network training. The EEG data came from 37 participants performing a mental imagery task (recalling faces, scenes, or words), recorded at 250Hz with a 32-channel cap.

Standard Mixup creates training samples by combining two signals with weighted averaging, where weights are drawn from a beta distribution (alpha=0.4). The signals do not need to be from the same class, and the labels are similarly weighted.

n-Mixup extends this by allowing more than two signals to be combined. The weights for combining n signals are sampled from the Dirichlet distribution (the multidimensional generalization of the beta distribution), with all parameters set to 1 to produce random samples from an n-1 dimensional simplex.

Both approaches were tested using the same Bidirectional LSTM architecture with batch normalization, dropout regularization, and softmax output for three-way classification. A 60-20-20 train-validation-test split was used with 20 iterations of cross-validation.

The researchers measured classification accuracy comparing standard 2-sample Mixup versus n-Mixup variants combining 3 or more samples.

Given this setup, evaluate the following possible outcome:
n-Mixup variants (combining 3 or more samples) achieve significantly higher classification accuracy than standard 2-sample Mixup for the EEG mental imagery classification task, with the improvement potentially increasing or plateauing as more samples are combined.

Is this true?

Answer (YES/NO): NO